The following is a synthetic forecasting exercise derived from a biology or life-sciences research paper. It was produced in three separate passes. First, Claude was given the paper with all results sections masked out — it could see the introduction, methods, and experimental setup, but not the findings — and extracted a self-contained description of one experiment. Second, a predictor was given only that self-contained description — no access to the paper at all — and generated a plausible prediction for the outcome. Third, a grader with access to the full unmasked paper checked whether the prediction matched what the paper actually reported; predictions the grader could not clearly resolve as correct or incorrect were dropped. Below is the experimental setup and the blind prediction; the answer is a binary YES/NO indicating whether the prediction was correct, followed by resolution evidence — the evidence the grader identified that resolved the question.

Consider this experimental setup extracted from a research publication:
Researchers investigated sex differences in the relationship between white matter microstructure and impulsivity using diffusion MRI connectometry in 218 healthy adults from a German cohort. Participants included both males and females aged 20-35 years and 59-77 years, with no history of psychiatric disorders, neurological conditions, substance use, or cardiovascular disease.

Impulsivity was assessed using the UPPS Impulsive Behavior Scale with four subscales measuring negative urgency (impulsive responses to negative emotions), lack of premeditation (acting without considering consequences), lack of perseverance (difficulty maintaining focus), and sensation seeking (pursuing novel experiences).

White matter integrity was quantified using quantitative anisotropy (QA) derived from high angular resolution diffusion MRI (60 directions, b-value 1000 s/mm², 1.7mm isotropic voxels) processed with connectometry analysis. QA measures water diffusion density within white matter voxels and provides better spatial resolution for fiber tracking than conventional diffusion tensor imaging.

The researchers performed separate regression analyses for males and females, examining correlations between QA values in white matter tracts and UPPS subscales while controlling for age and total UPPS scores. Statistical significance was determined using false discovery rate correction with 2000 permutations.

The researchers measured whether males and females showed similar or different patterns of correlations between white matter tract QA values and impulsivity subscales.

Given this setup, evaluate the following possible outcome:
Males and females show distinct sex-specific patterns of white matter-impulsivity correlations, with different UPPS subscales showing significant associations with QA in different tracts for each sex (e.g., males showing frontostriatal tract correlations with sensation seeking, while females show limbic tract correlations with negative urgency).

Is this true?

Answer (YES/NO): YES